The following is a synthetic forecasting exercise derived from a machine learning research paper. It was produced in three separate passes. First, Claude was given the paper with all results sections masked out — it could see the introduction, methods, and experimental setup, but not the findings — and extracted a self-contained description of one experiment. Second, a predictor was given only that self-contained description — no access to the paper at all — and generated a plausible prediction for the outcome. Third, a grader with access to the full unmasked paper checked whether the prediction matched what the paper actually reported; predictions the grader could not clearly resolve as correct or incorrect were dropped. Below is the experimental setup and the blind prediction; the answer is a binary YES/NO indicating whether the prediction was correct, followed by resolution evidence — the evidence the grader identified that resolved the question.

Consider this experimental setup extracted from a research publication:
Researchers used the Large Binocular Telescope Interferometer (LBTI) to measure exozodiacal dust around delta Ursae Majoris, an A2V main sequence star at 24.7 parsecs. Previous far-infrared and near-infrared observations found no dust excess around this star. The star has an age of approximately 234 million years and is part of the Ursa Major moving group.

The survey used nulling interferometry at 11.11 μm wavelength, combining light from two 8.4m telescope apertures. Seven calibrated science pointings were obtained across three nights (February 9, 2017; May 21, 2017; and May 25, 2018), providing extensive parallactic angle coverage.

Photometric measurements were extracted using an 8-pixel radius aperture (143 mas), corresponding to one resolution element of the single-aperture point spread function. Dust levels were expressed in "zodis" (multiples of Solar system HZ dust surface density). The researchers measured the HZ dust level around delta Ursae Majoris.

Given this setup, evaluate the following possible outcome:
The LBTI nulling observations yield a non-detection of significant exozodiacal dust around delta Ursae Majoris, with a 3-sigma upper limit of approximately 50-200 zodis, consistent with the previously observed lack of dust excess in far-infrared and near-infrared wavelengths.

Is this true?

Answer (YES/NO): NO